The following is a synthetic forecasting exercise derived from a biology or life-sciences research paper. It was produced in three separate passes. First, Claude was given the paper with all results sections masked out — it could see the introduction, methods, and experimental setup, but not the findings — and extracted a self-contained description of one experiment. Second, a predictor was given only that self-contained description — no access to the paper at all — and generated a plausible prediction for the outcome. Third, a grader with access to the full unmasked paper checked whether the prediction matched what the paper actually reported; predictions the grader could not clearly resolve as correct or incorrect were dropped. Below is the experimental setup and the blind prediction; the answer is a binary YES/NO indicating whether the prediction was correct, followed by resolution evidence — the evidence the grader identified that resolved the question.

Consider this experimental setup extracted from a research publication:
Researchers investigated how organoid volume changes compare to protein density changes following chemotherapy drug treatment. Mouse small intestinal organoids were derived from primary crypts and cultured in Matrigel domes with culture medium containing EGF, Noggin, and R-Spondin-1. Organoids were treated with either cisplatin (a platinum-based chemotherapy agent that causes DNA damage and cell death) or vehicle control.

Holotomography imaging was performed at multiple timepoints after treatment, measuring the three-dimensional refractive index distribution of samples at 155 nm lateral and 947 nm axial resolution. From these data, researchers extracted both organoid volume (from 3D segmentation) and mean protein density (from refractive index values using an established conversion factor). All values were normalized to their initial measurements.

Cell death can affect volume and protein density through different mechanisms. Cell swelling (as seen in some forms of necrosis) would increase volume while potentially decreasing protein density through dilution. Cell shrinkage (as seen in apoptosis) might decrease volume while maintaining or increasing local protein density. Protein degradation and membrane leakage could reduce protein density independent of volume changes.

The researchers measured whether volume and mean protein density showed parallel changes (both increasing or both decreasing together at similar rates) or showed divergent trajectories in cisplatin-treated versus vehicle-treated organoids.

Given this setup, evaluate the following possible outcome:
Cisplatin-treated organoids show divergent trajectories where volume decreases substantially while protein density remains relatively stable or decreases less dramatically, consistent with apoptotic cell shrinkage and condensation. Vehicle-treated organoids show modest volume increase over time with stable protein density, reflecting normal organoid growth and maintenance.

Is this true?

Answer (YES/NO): NO